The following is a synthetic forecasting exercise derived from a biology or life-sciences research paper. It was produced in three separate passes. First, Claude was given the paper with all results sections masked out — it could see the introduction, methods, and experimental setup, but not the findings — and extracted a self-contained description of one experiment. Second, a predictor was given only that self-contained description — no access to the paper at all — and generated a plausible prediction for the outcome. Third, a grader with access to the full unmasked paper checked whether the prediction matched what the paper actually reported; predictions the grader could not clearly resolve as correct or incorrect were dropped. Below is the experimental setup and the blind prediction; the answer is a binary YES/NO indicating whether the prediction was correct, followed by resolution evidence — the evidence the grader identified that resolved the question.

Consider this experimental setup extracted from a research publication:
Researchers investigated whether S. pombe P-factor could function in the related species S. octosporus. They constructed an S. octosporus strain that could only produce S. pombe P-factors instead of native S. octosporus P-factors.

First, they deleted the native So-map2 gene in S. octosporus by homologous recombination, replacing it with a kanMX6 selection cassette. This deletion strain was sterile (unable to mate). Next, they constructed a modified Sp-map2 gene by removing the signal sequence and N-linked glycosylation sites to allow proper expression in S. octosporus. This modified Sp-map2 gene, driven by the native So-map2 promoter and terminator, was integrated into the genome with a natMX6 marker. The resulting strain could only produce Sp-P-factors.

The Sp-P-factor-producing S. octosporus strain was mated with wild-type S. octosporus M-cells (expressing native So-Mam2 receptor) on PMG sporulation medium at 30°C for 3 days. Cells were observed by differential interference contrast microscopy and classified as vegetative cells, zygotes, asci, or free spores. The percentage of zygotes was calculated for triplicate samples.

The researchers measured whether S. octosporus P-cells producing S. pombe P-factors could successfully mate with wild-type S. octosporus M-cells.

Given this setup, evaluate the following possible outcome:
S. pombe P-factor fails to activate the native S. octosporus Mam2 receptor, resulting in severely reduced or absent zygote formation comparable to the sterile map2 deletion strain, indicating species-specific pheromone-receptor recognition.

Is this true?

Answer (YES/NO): NO